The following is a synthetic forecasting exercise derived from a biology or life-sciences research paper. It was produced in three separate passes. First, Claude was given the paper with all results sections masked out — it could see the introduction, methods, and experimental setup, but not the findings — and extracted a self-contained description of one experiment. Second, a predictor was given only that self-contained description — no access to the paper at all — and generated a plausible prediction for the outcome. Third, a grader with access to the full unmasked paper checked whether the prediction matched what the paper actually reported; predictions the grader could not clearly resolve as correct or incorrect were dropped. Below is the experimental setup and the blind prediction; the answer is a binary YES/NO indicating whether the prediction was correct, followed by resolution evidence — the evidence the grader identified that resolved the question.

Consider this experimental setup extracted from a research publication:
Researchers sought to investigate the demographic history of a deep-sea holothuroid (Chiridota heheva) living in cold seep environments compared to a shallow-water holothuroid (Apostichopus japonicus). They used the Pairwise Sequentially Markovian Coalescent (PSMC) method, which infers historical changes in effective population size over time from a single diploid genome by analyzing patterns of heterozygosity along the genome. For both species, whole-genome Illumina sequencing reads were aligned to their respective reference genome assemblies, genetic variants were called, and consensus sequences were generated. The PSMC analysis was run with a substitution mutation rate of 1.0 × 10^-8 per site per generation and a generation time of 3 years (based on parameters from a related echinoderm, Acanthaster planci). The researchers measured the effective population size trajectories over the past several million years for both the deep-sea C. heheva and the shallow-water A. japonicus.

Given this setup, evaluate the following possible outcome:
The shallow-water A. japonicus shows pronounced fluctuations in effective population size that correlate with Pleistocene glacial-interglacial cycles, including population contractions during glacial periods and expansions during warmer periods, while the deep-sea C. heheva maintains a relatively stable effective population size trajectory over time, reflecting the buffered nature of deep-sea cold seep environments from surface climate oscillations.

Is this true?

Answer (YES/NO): NO